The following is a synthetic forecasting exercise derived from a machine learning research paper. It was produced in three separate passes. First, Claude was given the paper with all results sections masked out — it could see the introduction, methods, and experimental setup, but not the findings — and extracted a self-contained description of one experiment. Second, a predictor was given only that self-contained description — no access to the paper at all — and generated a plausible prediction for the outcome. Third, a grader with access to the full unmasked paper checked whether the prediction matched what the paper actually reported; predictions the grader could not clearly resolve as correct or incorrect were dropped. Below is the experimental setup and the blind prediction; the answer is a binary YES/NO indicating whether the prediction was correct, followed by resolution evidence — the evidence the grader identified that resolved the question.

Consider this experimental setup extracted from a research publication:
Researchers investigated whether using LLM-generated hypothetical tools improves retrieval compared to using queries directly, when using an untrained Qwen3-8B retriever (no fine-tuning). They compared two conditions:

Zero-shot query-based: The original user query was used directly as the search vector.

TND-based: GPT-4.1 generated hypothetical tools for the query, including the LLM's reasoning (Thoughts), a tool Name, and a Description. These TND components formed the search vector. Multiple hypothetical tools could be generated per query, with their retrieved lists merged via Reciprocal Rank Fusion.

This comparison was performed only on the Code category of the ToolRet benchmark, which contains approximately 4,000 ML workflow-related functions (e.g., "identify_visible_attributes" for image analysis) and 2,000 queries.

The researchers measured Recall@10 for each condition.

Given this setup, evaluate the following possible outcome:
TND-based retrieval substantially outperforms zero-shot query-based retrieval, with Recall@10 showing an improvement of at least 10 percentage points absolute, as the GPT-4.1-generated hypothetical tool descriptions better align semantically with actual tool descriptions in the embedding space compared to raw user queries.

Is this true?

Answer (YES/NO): NO